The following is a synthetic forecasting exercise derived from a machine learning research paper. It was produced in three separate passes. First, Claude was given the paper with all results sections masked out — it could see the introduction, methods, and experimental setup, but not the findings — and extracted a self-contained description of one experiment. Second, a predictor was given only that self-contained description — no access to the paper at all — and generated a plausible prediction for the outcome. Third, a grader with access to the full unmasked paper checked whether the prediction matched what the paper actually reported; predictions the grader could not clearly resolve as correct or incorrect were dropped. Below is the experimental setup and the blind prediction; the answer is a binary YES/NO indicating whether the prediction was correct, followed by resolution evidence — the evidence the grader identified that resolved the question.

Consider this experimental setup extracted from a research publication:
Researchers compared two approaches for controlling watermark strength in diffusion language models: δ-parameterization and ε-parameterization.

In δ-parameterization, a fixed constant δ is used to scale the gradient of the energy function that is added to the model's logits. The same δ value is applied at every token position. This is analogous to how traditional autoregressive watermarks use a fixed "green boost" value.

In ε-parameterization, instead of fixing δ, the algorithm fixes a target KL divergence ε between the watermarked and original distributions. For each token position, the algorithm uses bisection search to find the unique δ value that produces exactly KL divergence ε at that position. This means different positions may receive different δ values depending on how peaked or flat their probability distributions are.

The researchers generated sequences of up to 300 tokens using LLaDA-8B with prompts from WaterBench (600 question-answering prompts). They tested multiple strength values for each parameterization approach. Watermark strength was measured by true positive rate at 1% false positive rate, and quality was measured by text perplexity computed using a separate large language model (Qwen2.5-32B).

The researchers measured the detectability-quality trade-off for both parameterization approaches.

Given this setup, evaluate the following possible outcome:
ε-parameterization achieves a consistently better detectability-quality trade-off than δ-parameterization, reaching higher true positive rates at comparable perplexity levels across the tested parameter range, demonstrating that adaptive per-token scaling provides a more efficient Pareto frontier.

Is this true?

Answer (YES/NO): NO